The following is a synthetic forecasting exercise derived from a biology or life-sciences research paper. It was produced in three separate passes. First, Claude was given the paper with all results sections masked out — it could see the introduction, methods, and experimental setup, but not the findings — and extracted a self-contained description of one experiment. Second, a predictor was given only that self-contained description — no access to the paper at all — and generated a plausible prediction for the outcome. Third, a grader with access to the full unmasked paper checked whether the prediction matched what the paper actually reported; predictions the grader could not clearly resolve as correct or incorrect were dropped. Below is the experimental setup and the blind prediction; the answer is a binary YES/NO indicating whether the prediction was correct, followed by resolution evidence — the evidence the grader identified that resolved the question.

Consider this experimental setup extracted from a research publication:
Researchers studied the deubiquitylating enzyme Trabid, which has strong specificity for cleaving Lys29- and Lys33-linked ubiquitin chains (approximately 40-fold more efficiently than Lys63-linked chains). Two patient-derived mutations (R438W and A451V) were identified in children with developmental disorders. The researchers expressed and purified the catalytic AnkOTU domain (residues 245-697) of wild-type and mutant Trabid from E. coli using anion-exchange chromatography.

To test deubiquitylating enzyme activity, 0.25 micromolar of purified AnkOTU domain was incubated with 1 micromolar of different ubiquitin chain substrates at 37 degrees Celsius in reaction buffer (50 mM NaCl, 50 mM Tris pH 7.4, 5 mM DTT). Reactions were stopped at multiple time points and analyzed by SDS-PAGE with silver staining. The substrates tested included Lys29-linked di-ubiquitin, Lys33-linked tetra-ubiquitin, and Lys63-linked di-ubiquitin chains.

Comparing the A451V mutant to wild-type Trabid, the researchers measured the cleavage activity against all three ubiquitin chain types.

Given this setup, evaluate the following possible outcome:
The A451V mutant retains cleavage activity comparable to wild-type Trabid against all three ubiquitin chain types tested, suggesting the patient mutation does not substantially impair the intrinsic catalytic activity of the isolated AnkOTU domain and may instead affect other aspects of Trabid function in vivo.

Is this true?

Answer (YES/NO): YES